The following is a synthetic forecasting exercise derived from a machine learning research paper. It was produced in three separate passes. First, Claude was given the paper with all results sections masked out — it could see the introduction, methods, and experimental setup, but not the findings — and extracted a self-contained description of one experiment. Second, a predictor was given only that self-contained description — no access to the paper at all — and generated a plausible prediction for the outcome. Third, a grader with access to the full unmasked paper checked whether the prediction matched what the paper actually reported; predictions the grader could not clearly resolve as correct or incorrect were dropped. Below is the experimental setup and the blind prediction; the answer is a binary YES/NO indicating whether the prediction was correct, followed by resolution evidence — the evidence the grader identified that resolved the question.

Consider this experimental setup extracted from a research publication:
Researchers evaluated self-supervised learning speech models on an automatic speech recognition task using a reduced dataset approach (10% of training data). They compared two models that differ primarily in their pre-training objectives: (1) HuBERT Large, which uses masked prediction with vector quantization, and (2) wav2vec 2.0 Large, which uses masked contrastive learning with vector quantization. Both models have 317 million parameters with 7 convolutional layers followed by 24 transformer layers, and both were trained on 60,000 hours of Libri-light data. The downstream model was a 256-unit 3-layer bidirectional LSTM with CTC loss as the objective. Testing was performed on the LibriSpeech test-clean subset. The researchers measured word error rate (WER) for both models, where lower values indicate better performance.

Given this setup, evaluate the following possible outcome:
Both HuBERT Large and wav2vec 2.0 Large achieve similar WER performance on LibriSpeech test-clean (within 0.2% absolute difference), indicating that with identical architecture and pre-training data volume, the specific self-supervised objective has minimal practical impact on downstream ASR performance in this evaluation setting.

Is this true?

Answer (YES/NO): NO